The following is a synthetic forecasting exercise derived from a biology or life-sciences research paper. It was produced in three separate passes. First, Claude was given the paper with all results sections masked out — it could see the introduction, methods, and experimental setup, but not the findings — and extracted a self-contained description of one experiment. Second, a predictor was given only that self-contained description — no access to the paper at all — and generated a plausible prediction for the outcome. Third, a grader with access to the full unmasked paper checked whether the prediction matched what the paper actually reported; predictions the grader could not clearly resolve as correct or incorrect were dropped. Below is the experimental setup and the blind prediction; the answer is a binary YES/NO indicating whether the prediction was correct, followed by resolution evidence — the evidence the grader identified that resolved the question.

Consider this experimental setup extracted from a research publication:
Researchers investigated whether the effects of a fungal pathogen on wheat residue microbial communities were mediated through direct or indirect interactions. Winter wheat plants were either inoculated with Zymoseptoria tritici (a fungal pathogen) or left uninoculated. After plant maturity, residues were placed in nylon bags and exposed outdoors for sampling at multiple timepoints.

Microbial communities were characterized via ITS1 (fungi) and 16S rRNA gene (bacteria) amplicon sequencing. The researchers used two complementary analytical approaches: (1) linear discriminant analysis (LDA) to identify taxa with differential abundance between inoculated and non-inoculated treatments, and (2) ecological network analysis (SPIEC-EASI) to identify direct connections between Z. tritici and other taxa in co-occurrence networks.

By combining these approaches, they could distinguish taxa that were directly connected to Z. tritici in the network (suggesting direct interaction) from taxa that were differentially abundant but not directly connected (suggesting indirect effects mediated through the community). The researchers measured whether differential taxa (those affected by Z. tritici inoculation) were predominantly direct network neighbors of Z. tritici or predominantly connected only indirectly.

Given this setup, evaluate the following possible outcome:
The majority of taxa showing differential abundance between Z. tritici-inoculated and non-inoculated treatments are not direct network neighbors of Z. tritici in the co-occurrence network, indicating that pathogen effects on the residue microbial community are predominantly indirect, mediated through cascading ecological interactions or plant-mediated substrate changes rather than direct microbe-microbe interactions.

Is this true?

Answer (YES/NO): YES